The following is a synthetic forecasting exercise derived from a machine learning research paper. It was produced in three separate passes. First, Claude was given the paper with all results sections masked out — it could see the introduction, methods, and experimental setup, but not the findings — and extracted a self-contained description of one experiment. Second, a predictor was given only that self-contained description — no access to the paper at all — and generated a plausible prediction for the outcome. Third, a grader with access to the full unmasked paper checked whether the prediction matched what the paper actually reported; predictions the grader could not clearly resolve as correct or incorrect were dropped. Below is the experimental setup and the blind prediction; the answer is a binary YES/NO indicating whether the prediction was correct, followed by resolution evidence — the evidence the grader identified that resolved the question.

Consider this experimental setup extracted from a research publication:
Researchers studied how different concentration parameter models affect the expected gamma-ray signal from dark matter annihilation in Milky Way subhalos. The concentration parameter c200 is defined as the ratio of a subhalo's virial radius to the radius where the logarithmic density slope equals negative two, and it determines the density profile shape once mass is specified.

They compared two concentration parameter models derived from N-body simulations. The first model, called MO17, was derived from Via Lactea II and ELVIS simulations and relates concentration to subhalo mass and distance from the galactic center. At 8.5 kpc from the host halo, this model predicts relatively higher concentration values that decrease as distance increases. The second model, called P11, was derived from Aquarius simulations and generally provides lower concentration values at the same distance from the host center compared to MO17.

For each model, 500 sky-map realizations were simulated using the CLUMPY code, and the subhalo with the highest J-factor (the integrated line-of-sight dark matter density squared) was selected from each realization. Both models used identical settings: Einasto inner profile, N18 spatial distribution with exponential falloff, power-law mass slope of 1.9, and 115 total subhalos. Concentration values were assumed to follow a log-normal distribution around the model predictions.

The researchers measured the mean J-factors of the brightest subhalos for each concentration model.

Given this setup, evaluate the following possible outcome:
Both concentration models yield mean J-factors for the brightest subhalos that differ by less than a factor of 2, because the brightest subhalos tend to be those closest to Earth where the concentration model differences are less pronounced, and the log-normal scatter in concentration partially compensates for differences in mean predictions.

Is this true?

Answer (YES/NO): NO